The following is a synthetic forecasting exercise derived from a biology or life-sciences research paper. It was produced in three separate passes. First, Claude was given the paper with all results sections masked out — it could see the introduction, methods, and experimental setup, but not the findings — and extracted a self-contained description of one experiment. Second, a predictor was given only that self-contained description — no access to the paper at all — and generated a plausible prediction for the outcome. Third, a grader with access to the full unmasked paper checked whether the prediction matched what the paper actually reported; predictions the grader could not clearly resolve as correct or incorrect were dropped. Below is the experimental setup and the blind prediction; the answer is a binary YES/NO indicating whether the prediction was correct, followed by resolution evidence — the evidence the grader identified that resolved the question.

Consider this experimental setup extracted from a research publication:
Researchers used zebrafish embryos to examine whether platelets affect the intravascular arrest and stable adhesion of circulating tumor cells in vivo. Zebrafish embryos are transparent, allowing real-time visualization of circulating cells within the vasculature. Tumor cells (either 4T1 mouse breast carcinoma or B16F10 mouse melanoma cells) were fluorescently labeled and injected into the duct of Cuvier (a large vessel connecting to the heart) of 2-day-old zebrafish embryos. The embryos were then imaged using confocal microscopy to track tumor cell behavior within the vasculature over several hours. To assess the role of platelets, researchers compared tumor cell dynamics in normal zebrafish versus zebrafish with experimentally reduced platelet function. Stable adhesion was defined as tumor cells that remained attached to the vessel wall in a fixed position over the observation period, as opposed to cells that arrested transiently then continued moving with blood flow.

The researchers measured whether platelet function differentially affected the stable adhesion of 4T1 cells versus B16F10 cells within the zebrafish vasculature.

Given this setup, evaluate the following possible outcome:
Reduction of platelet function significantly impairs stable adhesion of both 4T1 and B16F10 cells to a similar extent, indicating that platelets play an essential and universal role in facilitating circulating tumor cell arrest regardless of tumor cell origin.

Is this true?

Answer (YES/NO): NO